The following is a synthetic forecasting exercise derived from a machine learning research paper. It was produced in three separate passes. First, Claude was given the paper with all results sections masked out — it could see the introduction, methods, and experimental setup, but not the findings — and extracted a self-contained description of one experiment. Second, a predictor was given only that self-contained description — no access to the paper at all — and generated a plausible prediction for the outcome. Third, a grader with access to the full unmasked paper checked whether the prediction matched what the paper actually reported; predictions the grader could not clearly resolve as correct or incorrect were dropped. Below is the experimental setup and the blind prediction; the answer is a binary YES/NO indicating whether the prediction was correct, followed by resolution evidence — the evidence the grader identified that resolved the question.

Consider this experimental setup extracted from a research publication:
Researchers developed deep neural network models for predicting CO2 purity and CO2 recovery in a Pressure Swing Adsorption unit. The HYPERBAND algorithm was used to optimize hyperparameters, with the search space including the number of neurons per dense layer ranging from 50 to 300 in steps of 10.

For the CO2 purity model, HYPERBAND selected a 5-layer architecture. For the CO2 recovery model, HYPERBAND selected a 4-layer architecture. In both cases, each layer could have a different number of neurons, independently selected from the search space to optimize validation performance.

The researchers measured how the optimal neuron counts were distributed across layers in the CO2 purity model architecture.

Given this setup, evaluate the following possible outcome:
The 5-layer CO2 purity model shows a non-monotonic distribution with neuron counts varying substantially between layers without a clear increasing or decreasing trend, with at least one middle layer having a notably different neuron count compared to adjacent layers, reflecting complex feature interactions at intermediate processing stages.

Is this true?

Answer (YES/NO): YES